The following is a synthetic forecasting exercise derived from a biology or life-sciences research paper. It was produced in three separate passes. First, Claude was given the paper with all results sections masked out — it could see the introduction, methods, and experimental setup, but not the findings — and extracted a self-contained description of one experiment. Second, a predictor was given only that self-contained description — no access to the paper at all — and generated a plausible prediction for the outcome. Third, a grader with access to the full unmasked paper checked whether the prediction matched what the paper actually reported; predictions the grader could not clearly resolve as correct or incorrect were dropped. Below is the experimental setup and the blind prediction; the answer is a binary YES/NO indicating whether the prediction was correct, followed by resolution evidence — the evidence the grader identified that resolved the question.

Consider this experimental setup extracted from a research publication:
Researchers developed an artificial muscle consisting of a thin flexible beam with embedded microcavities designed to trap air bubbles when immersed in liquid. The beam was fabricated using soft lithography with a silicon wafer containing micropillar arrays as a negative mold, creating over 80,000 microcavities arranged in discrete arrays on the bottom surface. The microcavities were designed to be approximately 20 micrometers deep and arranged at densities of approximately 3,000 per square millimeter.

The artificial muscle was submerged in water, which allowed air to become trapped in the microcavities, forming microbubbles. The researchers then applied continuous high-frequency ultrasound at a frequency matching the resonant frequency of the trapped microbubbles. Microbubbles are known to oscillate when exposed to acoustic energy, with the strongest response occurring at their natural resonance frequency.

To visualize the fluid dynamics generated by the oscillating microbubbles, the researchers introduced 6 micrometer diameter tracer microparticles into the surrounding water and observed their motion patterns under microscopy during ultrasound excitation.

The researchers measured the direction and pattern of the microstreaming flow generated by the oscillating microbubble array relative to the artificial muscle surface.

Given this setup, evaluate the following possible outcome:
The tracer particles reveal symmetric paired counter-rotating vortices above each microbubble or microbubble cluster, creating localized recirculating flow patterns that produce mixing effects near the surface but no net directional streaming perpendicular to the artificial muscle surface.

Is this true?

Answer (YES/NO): NO